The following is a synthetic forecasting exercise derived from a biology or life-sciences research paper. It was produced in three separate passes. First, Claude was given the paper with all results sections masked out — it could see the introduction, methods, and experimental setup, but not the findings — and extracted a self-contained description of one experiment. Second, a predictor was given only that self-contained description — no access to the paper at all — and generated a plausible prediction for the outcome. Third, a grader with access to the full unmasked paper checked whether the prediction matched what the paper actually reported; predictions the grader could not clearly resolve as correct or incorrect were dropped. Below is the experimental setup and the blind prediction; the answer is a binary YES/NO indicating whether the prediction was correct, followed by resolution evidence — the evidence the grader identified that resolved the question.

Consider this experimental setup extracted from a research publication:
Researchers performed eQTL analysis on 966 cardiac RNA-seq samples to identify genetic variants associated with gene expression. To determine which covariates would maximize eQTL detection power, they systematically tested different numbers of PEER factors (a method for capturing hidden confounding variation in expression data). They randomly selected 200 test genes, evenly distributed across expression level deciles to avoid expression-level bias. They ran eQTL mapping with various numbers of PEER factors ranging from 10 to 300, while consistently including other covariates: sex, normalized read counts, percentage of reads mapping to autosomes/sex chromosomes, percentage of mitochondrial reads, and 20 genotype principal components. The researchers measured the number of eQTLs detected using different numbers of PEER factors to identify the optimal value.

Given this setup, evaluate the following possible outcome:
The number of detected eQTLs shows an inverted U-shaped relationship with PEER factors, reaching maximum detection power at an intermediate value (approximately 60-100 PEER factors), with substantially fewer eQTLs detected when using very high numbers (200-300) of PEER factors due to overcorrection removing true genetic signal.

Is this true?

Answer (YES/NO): NO